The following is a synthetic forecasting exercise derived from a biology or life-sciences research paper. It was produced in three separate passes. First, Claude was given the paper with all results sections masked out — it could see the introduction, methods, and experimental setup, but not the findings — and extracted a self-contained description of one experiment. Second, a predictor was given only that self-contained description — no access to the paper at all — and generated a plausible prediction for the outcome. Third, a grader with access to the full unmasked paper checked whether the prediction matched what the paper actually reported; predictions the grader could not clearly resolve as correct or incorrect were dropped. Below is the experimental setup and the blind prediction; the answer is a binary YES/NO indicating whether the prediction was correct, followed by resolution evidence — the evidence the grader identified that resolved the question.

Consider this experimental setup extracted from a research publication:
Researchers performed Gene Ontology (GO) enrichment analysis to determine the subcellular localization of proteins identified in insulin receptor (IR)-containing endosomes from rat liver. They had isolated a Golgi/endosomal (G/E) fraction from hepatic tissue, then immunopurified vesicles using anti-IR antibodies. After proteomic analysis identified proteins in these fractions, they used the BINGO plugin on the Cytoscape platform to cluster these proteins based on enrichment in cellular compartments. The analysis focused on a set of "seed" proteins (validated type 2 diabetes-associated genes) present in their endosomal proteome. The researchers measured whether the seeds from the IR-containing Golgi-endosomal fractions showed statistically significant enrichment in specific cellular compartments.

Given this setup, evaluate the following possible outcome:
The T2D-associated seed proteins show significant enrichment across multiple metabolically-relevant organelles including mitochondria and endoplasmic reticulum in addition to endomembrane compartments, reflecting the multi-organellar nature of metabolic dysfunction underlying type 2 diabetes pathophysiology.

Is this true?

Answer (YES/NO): NO